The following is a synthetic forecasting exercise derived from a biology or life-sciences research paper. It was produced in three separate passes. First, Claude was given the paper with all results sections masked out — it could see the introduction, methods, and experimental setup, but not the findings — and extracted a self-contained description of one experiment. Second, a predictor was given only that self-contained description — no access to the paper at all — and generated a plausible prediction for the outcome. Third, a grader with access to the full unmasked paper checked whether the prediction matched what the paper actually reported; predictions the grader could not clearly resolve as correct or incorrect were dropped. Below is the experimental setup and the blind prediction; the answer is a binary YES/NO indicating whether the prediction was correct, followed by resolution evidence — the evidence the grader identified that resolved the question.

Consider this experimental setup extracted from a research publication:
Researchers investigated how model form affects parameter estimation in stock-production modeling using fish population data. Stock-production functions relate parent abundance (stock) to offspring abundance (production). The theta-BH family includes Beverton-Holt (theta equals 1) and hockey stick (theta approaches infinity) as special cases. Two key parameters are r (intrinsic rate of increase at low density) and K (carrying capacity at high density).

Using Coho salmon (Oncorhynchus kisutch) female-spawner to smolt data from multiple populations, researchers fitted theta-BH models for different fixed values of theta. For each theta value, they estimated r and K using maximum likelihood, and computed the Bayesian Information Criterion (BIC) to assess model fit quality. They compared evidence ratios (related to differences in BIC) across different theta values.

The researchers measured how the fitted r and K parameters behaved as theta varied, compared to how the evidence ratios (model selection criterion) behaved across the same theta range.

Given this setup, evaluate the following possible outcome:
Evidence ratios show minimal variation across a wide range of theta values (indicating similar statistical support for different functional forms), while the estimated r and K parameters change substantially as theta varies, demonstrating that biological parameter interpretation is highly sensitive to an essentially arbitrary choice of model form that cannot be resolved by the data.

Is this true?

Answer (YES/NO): YES